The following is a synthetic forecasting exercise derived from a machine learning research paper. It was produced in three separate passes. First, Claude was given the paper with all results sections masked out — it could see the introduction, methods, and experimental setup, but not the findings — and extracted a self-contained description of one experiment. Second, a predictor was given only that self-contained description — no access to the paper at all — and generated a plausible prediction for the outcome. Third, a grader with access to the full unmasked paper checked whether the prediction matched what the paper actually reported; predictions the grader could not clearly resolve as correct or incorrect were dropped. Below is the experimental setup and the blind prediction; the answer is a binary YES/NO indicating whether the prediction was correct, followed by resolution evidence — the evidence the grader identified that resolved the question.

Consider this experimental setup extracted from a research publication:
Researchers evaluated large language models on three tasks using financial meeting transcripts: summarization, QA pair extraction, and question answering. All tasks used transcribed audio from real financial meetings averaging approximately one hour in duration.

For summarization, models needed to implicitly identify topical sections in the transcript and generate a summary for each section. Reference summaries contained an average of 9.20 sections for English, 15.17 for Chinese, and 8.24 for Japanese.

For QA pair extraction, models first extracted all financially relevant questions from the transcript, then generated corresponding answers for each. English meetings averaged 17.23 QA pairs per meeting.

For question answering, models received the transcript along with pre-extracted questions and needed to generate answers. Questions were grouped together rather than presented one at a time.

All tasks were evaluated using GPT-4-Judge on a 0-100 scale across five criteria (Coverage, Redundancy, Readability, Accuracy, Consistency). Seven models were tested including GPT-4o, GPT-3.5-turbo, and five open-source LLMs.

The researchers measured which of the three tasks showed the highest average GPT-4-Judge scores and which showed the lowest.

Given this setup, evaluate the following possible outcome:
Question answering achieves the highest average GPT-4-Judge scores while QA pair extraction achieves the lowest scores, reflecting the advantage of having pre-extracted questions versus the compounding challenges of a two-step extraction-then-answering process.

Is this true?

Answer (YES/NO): NO